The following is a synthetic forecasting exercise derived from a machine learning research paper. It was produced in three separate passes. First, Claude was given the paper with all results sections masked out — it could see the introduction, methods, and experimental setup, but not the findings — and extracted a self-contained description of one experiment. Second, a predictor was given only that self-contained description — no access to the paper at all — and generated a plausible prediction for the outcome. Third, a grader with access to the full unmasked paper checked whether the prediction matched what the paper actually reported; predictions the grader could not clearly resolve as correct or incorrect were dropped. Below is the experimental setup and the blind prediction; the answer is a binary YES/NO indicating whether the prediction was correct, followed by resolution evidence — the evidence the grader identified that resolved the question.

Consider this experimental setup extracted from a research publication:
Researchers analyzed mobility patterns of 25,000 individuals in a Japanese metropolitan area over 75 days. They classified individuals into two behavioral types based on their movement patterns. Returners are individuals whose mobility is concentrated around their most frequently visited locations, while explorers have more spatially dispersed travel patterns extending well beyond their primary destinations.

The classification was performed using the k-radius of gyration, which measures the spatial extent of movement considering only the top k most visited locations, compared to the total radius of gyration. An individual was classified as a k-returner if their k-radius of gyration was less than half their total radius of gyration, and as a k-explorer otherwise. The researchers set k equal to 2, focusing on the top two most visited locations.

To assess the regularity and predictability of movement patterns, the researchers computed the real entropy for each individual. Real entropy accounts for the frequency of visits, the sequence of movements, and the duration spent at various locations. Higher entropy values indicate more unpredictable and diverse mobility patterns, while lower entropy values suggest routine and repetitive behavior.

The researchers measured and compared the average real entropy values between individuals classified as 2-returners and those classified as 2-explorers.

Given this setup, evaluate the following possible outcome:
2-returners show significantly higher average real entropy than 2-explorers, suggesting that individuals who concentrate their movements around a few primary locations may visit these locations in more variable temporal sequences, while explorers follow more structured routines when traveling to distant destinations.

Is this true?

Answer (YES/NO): NO